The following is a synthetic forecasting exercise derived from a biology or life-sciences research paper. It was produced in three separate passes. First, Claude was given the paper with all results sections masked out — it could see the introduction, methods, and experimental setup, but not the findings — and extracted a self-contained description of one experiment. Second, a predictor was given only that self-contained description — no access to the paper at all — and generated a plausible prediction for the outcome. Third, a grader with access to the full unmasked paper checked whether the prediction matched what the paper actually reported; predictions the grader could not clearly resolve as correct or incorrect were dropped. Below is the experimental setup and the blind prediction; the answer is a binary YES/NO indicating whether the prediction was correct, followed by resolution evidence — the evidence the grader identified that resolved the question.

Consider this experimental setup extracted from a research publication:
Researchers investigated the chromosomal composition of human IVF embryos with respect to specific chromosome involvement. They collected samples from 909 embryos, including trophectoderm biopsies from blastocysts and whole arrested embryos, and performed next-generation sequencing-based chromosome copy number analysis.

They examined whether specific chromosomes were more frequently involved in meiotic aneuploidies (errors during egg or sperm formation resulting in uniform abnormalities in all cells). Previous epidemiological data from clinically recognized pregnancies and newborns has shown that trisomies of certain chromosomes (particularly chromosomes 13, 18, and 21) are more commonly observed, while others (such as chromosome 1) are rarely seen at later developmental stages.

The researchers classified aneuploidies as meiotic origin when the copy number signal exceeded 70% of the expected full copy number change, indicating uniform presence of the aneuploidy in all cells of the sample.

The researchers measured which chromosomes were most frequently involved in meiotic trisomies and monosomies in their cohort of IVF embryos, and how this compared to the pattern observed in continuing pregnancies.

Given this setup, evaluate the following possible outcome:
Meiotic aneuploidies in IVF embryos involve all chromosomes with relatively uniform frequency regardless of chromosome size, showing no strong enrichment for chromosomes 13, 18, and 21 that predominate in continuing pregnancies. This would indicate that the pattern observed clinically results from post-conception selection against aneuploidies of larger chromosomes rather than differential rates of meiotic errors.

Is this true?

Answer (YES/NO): NO